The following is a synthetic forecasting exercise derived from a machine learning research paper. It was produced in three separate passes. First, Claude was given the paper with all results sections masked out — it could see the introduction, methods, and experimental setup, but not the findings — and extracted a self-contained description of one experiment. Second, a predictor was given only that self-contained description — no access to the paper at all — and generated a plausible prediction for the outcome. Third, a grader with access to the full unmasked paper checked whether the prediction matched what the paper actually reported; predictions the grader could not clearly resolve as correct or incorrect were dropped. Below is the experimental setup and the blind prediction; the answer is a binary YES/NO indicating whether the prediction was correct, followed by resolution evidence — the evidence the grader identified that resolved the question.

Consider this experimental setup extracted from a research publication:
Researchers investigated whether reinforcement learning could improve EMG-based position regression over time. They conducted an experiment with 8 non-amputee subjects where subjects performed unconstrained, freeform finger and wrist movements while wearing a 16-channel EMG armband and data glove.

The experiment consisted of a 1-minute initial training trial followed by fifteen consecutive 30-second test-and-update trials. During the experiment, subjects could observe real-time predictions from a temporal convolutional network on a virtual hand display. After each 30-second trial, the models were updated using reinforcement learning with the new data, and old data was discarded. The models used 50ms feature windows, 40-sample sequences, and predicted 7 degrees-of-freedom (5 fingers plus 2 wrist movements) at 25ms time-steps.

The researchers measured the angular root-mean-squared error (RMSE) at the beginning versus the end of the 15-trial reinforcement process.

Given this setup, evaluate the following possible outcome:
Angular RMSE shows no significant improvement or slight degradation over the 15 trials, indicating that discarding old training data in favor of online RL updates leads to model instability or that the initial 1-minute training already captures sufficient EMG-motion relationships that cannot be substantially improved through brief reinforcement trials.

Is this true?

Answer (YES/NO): NO